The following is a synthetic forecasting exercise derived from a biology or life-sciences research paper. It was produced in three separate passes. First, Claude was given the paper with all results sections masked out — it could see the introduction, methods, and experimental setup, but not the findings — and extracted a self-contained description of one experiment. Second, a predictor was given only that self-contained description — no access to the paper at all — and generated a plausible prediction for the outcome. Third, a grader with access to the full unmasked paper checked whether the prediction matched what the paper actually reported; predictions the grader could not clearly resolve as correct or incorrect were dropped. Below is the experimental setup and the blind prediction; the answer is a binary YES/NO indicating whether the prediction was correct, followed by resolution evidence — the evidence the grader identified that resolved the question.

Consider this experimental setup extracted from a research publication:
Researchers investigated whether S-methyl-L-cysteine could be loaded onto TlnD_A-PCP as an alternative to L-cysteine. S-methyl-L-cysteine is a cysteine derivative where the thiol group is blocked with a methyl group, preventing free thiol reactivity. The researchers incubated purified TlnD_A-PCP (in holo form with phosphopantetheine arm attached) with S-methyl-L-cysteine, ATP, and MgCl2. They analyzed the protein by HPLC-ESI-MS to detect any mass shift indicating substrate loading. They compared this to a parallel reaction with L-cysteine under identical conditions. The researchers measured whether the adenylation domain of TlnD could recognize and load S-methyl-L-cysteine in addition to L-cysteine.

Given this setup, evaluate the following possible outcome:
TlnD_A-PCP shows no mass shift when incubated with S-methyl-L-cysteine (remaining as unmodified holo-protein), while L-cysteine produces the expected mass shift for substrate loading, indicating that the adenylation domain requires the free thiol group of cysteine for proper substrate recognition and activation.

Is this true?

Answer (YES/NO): NO